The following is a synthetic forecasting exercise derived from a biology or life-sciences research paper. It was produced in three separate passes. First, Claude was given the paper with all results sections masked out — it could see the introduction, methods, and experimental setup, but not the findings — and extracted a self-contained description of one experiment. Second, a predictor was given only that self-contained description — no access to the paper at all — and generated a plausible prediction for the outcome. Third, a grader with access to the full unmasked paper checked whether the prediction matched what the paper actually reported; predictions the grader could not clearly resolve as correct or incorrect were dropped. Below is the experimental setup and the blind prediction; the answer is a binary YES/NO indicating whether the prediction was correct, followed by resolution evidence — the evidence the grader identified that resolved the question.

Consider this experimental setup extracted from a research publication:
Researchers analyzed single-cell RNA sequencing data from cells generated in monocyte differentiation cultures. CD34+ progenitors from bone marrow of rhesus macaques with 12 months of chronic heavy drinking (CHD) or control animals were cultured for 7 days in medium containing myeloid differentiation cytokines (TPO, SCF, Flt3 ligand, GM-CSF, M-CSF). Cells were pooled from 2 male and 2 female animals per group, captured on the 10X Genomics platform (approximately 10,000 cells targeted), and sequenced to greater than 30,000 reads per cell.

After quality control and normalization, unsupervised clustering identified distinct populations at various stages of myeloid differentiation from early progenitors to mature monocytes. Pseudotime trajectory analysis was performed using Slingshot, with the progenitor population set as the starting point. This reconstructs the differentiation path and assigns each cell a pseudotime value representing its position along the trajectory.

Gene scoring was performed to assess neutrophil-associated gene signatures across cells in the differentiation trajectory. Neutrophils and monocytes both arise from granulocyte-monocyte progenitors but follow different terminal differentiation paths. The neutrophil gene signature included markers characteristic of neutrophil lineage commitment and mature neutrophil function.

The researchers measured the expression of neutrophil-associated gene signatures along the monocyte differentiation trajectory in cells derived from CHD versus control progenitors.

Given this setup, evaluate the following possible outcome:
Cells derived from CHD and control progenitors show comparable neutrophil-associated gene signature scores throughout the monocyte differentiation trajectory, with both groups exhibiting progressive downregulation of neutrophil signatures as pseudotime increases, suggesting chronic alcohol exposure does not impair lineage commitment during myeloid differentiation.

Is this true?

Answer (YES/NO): NO